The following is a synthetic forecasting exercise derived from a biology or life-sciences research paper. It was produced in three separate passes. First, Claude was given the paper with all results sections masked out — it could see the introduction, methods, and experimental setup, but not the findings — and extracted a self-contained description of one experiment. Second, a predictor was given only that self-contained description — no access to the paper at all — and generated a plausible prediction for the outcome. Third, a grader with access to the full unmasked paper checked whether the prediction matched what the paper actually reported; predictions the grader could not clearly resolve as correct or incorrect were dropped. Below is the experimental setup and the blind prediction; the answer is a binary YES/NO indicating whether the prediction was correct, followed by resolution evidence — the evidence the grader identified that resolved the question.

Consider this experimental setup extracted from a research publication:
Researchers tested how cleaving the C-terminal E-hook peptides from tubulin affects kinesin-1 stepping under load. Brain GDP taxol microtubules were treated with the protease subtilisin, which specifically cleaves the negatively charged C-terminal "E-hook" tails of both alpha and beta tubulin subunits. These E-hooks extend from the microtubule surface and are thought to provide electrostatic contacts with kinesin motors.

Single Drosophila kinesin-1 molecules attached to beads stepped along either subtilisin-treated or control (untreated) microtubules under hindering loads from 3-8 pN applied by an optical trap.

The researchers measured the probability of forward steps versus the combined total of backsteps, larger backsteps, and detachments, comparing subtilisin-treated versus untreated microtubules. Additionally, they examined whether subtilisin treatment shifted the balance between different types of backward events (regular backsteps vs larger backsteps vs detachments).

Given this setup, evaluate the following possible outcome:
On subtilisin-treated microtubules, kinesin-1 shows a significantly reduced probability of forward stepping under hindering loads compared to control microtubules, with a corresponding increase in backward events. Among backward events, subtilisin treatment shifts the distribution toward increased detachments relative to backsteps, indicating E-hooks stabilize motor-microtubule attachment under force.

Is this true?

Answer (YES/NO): NO